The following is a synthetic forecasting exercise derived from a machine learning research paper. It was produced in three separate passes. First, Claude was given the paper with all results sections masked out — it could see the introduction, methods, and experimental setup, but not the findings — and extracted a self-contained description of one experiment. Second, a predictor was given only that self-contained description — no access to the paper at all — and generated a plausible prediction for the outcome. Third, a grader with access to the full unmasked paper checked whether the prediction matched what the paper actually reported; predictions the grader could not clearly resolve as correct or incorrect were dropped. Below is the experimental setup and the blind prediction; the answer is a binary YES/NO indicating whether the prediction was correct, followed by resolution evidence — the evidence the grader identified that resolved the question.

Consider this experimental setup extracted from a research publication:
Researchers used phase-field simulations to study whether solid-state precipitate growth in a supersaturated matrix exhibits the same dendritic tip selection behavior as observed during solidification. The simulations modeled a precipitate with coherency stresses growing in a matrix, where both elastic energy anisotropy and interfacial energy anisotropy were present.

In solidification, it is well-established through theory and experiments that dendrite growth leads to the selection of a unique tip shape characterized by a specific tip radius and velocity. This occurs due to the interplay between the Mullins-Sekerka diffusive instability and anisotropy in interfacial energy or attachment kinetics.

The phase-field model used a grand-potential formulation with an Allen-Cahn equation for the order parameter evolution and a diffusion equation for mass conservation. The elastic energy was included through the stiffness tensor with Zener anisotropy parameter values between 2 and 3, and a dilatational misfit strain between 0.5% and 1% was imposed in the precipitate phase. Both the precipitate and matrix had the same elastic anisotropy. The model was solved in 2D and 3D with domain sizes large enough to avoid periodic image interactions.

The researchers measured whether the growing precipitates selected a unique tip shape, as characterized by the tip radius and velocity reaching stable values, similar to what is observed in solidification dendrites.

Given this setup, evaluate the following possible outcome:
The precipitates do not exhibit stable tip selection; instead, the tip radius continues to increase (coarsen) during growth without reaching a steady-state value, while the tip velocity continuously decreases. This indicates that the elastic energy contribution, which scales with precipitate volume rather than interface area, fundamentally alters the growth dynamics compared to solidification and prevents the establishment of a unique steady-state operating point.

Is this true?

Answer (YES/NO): YES